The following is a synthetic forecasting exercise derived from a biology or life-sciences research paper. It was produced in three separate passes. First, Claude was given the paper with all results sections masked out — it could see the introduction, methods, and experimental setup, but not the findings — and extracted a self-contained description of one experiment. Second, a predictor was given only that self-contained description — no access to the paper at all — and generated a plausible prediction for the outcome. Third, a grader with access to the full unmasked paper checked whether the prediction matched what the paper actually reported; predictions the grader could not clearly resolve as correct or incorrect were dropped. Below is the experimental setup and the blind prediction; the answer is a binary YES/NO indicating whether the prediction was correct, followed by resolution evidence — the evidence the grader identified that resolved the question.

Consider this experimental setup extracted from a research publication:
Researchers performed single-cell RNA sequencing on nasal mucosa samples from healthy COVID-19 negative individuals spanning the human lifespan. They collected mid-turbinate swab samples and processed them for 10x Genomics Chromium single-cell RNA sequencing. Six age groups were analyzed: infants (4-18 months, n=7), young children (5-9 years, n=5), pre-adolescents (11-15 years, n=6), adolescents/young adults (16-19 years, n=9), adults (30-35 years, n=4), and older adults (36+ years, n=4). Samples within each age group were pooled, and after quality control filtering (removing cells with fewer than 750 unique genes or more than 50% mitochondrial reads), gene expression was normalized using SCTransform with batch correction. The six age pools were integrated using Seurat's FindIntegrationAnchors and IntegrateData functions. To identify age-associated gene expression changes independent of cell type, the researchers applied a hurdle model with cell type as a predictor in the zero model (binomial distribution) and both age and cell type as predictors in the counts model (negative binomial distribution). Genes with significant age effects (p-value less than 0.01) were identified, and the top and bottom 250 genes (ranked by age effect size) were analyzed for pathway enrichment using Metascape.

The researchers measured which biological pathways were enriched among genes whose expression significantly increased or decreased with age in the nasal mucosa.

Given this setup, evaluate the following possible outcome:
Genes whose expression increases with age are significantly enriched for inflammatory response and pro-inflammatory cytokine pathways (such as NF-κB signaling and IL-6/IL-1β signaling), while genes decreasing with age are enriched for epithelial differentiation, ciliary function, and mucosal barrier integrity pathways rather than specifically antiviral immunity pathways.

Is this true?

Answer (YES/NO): NO